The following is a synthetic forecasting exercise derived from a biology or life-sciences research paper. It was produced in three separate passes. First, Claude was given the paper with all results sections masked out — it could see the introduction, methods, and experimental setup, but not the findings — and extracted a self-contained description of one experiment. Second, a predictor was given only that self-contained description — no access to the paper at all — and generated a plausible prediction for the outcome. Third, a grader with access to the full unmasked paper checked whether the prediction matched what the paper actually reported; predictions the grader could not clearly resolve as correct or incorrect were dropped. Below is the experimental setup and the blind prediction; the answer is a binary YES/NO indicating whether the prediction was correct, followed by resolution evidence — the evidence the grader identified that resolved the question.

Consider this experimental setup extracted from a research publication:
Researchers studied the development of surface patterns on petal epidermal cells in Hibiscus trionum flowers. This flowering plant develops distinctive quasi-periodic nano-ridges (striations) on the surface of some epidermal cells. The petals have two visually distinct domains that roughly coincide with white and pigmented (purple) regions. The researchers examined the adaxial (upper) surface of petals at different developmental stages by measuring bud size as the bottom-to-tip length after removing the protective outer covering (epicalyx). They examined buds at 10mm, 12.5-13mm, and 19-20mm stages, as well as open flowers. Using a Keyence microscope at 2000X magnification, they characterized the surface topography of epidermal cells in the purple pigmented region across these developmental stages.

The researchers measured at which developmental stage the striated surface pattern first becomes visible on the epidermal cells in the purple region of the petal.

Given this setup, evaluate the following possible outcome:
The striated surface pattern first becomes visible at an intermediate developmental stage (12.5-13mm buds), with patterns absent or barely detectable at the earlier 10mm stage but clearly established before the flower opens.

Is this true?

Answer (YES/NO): YES